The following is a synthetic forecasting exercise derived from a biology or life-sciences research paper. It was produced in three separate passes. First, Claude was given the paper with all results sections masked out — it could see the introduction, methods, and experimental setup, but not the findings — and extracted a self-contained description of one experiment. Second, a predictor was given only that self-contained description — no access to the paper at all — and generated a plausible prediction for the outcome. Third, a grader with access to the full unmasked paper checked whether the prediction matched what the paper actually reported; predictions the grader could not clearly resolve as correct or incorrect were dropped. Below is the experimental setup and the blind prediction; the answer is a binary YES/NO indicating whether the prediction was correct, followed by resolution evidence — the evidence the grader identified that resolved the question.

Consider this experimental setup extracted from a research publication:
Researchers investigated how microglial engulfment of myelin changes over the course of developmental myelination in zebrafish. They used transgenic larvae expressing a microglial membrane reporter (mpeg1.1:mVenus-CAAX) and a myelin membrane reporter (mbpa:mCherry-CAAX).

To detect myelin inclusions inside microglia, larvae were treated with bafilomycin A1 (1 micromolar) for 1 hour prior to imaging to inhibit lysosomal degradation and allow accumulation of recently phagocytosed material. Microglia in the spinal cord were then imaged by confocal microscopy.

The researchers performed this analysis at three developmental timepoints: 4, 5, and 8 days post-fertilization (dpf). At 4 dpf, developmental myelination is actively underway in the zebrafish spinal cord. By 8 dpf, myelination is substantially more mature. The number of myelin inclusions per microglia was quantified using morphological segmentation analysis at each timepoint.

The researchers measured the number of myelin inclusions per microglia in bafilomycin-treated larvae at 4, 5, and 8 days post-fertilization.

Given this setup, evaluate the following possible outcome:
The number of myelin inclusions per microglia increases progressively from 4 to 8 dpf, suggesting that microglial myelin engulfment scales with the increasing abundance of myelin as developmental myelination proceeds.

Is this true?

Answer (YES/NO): NO